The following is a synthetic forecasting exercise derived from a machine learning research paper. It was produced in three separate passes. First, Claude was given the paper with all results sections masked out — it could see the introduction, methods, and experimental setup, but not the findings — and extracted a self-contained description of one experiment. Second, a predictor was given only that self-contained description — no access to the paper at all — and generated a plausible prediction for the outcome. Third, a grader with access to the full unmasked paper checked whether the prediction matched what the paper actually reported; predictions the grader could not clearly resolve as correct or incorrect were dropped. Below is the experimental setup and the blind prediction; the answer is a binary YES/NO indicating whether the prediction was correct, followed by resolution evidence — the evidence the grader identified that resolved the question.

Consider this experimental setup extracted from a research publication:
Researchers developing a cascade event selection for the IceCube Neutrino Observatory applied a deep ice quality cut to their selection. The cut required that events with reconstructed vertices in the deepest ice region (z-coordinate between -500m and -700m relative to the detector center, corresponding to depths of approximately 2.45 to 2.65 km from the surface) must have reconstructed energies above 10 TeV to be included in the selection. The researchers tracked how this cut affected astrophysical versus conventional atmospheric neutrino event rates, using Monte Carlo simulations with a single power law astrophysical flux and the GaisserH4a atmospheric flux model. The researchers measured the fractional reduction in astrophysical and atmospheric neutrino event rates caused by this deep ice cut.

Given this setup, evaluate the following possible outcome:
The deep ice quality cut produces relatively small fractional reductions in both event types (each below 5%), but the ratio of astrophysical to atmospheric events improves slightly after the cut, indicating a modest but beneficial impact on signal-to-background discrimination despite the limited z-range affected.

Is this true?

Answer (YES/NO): NO